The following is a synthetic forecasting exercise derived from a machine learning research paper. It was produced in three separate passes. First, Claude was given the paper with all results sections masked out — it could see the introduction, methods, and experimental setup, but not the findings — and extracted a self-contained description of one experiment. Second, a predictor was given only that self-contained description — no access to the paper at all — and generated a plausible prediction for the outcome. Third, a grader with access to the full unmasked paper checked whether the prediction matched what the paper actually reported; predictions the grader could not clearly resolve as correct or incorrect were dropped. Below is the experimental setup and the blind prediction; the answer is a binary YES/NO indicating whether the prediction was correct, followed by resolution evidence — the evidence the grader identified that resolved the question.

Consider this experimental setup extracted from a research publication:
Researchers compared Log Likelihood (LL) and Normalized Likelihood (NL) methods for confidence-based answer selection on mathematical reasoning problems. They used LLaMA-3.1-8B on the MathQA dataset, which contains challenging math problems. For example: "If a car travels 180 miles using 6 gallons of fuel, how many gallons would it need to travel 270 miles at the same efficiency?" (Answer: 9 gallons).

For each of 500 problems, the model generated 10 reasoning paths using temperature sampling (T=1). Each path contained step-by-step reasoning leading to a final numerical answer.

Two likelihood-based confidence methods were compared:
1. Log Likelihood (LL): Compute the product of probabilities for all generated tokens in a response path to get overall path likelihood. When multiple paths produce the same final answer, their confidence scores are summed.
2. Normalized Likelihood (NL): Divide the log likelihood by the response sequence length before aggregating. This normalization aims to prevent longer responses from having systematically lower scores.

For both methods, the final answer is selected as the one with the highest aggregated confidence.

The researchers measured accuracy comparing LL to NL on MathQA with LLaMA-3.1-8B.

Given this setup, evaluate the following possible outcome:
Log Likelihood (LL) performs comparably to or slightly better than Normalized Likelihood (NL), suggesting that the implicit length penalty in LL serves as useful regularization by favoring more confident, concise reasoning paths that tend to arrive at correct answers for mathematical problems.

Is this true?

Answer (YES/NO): YES